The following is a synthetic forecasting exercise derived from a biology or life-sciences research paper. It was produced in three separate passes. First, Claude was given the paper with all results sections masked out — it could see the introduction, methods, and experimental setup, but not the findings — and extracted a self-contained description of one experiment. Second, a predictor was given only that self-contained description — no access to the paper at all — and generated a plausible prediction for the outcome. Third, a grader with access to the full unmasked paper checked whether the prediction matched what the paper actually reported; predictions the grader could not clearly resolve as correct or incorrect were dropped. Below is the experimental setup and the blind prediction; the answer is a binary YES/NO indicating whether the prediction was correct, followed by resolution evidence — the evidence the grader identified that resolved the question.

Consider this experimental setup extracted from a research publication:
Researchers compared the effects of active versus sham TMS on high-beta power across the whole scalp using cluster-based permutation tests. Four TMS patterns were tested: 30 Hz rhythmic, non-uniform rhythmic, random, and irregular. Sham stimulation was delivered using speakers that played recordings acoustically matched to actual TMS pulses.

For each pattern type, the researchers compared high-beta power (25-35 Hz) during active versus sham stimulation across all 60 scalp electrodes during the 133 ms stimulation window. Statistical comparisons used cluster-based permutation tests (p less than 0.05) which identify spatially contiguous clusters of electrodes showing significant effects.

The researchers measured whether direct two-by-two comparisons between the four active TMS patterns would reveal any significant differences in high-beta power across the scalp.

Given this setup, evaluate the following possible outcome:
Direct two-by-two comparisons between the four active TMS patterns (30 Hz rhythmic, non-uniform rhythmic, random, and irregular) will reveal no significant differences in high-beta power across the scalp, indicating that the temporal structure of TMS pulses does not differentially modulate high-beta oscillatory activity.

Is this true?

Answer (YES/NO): YES